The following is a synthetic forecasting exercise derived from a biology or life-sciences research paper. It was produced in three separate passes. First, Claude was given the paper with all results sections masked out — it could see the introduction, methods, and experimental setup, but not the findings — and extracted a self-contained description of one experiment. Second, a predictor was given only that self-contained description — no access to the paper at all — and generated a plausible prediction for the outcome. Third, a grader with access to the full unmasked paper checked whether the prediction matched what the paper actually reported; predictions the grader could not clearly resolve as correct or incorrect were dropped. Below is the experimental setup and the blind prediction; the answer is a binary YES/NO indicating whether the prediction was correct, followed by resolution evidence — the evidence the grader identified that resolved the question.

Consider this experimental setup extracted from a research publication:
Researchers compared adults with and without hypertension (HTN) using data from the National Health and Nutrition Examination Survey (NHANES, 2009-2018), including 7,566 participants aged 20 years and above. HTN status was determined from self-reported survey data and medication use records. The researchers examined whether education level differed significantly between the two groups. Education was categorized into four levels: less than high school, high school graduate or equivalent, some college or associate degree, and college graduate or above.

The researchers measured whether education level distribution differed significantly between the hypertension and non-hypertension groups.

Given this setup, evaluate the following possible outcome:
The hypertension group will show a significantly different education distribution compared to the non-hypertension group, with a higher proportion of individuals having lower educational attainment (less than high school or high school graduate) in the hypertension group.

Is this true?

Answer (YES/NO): NO